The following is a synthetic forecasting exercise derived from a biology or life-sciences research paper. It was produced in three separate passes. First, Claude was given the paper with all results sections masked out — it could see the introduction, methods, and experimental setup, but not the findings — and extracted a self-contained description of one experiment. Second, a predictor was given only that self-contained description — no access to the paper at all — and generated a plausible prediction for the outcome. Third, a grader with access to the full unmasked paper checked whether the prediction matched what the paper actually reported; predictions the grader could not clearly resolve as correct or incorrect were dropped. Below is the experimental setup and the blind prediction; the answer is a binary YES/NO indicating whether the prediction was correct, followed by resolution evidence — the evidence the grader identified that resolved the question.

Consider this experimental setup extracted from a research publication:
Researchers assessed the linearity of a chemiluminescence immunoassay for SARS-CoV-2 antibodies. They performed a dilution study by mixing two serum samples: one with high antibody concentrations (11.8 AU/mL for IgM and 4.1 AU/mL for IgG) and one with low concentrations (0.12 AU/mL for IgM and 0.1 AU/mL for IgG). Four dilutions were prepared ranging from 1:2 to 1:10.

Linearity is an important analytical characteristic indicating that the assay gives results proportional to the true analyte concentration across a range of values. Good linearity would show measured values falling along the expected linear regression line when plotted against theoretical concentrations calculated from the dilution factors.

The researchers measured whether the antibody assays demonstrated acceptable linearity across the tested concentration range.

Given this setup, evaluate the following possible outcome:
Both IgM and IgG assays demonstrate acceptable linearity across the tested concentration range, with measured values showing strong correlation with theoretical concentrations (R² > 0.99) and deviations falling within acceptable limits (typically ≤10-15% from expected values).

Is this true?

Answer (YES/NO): NO